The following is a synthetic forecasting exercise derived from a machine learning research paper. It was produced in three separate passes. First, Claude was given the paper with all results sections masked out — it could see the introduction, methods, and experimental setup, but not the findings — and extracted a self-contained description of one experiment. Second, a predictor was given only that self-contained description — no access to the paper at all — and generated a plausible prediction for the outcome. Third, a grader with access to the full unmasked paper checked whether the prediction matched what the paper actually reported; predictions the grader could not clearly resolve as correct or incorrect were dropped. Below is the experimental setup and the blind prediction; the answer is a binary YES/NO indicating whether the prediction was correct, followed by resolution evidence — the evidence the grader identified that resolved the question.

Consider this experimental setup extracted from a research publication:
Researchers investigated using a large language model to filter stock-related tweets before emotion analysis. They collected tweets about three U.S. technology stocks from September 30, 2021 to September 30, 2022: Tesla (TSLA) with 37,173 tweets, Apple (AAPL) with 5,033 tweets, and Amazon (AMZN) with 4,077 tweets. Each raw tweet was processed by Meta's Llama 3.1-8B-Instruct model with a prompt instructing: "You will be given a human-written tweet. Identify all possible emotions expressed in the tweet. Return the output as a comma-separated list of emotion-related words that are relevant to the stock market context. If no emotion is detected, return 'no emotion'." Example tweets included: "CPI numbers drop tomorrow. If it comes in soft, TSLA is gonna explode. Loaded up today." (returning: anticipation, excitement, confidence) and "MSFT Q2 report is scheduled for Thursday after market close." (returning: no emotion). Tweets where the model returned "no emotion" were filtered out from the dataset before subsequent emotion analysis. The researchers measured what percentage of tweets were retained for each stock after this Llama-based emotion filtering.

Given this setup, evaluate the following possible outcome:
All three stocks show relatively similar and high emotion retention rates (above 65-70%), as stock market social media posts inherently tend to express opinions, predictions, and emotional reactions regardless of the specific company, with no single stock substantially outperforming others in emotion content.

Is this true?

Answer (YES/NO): NO